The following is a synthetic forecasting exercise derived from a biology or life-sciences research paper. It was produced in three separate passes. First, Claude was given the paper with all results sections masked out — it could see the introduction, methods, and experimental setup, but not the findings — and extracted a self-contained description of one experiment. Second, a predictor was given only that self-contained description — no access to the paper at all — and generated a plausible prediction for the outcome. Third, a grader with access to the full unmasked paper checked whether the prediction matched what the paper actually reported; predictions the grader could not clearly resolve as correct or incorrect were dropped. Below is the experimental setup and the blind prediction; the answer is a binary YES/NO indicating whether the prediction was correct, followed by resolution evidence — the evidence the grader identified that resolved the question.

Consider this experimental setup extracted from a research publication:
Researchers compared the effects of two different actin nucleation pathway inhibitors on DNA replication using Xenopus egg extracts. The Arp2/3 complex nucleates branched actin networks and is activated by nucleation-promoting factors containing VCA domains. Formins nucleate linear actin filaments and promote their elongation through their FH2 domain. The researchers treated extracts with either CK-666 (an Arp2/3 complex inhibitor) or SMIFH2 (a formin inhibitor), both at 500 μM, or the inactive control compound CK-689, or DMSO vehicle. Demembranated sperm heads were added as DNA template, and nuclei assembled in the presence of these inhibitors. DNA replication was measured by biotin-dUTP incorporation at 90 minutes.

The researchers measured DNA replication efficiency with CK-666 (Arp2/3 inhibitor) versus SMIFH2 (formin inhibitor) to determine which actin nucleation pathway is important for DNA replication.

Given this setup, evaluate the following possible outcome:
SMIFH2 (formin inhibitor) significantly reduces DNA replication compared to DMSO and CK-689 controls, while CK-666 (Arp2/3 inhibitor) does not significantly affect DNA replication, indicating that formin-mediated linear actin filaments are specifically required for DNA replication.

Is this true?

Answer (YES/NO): NO